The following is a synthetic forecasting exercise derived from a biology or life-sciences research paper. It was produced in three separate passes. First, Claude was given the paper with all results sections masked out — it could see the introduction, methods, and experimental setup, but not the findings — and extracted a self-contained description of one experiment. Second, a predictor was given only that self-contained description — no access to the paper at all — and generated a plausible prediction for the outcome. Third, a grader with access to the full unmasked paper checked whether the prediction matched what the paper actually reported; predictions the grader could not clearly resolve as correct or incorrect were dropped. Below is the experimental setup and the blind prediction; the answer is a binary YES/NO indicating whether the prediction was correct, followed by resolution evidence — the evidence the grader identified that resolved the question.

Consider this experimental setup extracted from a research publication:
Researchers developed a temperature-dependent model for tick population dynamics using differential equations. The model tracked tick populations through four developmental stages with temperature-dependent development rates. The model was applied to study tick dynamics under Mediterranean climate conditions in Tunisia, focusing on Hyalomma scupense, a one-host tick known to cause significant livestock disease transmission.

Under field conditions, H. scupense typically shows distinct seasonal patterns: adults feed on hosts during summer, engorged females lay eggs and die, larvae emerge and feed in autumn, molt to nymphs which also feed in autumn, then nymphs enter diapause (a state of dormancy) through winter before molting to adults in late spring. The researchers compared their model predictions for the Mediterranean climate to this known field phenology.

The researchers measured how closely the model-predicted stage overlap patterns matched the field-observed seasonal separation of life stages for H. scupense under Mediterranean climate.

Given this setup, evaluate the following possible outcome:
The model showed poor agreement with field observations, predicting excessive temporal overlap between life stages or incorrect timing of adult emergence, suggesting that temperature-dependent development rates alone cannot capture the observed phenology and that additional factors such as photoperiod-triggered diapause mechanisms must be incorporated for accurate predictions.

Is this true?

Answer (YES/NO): NO